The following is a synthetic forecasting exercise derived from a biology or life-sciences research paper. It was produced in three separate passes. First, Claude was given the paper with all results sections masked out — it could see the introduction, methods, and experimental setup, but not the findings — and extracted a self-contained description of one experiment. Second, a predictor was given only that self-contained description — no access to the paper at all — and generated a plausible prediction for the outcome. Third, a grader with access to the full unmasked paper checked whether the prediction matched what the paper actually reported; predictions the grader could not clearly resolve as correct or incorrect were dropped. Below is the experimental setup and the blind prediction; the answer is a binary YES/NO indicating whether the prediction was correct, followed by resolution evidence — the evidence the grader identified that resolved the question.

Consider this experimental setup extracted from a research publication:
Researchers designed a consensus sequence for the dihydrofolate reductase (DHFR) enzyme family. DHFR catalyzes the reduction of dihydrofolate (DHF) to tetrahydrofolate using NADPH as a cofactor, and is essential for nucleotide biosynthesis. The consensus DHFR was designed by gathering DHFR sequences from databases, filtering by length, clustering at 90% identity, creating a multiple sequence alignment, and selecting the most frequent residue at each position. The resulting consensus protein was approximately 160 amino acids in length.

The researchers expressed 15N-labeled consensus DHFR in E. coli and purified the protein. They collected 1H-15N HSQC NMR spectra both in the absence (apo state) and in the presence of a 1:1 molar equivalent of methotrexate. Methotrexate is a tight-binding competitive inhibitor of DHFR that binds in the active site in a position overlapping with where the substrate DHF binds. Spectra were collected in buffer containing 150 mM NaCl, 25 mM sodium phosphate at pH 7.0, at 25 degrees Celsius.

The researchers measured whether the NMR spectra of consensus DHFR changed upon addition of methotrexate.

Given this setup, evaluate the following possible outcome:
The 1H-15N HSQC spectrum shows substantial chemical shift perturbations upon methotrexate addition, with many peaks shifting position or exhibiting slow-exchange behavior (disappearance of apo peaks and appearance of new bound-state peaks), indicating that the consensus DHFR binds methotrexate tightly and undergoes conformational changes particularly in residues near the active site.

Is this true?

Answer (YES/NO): NO